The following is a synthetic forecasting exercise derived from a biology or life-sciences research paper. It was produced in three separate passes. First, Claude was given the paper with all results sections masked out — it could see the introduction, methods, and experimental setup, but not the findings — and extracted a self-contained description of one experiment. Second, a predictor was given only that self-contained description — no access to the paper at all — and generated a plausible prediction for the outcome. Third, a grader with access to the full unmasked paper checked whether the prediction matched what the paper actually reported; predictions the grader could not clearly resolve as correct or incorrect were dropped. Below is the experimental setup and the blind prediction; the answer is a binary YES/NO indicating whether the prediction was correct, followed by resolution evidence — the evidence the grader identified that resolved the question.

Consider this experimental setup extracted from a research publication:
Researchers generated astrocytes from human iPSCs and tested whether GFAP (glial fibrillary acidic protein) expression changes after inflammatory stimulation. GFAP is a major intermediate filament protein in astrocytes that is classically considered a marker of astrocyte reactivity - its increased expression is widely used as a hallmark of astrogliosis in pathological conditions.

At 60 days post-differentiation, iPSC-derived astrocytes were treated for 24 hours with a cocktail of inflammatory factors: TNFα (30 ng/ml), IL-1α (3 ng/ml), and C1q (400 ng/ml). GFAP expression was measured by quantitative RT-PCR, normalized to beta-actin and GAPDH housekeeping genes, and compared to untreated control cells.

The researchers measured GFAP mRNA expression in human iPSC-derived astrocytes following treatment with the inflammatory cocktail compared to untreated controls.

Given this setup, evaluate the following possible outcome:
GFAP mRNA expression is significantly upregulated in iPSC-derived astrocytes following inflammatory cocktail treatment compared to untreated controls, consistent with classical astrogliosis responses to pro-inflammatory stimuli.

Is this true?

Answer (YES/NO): NO